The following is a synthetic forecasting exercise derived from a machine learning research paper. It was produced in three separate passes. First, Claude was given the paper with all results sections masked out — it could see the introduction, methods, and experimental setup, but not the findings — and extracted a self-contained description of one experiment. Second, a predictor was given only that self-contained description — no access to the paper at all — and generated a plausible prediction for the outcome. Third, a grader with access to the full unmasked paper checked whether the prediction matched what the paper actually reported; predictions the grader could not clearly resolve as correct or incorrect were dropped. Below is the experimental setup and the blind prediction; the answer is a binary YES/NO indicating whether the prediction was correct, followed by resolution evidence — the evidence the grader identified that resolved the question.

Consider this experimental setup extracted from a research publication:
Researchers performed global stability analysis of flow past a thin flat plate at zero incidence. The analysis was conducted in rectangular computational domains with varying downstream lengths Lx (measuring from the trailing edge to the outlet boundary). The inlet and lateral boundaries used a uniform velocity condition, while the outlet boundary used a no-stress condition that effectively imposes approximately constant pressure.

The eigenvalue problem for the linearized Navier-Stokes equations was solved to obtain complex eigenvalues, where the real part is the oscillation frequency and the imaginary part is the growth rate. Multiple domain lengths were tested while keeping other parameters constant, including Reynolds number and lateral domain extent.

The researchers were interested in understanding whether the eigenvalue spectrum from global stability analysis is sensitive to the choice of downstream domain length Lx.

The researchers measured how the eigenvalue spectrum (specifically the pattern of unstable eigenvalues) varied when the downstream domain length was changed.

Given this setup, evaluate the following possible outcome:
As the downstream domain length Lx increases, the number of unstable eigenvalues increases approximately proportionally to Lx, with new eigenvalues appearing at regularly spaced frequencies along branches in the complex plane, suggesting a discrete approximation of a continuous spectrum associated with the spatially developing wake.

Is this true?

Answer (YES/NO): NO